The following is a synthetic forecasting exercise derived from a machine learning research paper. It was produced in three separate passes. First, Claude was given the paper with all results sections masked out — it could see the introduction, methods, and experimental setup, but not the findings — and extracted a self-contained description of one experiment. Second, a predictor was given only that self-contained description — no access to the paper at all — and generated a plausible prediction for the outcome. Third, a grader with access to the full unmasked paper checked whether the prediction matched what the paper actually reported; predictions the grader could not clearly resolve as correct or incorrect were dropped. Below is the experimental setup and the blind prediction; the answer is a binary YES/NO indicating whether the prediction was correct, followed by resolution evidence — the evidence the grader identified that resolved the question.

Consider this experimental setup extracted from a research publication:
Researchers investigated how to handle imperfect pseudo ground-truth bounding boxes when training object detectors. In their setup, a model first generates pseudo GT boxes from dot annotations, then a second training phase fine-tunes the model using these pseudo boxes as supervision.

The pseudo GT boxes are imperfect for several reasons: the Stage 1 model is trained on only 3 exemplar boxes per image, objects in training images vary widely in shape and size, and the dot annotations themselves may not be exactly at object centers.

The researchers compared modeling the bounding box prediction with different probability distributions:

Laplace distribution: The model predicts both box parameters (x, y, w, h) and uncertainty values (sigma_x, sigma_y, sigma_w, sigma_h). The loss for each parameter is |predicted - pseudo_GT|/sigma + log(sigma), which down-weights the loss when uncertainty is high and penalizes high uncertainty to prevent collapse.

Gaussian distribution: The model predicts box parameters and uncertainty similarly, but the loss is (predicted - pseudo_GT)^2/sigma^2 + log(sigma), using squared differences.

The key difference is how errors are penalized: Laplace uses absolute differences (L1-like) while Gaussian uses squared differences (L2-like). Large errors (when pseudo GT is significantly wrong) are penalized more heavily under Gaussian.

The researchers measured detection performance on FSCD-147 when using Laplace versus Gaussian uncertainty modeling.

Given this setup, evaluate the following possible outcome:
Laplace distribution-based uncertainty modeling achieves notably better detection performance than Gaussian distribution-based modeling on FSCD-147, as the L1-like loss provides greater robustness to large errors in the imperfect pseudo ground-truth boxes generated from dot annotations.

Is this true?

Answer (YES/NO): YES